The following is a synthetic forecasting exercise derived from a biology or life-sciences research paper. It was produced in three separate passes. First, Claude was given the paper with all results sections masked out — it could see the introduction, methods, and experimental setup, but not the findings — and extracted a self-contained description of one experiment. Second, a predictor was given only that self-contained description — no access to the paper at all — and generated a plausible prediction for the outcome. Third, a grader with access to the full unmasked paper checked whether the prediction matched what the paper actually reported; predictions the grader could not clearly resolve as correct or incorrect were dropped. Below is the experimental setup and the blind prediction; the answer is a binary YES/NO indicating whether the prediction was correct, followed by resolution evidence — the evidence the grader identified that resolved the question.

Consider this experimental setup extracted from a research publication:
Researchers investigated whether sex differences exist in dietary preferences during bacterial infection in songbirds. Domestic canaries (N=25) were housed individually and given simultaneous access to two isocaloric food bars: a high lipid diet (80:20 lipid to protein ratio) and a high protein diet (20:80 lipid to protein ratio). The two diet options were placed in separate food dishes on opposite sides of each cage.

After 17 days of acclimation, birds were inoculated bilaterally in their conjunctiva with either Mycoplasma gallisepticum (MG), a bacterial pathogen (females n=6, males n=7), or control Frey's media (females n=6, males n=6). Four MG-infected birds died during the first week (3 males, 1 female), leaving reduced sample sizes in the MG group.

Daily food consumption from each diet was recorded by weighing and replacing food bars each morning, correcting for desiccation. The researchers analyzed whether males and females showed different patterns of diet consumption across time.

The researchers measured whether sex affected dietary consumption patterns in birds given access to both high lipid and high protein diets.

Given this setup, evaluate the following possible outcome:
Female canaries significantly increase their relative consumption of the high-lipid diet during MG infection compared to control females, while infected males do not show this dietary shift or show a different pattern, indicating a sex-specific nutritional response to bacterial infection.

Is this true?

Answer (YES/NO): NO